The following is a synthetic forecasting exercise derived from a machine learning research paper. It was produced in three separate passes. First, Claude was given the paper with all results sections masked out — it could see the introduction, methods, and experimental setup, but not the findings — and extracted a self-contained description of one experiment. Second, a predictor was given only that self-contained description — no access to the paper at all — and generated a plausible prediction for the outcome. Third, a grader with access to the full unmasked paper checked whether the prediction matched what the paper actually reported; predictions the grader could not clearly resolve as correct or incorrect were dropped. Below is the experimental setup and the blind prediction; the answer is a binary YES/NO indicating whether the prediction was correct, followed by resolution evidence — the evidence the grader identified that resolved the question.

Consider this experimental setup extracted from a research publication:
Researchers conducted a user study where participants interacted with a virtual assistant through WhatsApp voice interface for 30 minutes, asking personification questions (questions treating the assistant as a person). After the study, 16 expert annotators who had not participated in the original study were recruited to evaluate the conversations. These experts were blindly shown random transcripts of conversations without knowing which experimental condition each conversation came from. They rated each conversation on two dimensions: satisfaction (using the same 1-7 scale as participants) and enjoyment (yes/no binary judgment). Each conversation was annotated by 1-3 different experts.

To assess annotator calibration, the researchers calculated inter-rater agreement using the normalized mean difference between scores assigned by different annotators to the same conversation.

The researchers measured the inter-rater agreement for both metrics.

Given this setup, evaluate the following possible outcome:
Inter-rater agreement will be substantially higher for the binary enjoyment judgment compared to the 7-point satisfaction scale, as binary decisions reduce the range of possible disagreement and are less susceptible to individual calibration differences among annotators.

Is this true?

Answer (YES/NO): YES